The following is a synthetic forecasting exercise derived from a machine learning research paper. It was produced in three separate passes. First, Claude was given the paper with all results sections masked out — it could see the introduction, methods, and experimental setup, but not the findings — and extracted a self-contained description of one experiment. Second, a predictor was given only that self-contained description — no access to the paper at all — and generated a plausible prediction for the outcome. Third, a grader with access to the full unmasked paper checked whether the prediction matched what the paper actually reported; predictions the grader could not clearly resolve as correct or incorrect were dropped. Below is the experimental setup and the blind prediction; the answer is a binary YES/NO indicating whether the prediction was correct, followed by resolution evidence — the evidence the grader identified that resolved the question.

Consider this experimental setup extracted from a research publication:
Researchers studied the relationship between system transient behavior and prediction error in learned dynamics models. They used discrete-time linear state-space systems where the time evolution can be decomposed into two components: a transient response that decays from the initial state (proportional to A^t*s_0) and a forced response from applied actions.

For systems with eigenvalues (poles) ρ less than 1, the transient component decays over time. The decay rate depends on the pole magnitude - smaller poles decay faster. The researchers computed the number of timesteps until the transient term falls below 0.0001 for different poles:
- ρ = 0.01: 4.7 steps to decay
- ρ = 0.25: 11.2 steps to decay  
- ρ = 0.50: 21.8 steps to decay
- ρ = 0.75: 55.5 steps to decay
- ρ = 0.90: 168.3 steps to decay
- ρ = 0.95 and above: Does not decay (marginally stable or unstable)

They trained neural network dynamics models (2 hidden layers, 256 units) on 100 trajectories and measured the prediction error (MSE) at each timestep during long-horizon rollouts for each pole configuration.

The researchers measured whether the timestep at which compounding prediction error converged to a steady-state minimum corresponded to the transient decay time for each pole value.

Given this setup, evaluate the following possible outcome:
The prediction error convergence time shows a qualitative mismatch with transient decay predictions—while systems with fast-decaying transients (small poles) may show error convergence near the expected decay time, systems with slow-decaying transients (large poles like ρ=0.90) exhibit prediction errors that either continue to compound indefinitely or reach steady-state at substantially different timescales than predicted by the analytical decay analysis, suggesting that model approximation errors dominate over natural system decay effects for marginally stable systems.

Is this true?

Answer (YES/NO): NO